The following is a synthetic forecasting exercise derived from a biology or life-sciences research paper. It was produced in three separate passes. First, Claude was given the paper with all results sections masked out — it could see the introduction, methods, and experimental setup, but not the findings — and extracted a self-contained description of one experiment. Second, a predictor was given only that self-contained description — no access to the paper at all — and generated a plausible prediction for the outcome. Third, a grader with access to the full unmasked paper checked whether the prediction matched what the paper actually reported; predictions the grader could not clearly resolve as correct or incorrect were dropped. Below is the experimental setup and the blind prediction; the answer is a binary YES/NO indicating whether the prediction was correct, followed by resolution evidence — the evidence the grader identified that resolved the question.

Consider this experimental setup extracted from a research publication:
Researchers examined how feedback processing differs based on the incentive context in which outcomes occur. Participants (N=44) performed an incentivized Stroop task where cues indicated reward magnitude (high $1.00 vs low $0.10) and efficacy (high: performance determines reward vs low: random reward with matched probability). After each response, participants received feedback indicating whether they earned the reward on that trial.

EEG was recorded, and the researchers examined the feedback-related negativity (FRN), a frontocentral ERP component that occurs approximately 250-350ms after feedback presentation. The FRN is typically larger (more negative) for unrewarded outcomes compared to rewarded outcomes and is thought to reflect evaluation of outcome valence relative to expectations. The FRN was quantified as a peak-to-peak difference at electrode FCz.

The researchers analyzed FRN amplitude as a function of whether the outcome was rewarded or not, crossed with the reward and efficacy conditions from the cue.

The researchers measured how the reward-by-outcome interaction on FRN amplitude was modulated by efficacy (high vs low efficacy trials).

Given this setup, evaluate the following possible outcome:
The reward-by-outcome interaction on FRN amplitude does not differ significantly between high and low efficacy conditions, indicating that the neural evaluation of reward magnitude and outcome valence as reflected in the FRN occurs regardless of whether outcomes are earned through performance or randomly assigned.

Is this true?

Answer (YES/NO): NO